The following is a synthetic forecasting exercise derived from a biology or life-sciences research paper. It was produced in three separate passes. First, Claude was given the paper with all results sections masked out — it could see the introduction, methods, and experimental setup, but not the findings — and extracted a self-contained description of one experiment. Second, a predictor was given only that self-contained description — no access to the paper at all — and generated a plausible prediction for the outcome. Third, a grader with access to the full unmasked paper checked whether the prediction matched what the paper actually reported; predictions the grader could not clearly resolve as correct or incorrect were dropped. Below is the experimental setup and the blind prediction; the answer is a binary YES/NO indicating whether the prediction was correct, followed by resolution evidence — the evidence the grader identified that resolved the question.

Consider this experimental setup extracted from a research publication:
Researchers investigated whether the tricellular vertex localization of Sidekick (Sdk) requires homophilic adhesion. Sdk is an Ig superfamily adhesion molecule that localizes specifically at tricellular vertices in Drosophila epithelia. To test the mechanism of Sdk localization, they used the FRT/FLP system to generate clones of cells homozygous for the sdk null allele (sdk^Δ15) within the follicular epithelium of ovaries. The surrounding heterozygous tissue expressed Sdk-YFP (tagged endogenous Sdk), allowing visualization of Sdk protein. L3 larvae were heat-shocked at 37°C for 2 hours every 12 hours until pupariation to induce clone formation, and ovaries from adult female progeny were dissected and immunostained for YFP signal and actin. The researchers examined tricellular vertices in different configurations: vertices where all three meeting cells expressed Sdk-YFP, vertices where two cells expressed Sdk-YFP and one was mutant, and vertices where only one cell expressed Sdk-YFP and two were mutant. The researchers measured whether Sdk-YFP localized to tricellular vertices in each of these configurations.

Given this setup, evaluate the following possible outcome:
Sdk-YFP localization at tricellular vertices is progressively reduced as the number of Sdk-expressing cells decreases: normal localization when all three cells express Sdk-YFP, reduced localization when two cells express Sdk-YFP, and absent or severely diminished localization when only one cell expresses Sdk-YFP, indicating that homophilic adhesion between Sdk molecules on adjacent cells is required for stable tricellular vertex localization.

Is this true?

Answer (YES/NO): NO